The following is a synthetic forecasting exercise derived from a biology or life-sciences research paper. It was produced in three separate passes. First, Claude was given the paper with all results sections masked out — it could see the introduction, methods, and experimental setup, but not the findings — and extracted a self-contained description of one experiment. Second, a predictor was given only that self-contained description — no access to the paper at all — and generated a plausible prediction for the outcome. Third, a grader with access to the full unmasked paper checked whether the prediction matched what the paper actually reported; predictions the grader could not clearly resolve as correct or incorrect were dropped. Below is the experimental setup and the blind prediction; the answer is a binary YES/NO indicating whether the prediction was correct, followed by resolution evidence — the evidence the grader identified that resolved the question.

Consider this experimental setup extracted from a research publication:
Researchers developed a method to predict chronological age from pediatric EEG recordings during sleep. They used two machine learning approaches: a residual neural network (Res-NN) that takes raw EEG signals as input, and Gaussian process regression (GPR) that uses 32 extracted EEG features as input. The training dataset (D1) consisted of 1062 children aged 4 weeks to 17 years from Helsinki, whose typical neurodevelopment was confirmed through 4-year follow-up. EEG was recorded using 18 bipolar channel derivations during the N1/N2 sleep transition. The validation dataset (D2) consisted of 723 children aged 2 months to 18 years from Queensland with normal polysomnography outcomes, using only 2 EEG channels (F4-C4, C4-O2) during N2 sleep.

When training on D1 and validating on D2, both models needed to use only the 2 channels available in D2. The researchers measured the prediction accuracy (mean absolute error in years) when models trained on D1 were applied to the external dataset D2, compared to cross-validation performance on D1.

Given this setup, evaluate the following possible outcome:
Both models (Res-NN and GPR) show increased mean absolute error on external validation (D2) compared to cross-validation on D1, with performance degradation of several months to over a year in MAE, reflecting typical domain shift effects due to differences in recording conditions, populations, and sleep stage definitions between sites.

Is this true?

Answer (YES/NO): YES